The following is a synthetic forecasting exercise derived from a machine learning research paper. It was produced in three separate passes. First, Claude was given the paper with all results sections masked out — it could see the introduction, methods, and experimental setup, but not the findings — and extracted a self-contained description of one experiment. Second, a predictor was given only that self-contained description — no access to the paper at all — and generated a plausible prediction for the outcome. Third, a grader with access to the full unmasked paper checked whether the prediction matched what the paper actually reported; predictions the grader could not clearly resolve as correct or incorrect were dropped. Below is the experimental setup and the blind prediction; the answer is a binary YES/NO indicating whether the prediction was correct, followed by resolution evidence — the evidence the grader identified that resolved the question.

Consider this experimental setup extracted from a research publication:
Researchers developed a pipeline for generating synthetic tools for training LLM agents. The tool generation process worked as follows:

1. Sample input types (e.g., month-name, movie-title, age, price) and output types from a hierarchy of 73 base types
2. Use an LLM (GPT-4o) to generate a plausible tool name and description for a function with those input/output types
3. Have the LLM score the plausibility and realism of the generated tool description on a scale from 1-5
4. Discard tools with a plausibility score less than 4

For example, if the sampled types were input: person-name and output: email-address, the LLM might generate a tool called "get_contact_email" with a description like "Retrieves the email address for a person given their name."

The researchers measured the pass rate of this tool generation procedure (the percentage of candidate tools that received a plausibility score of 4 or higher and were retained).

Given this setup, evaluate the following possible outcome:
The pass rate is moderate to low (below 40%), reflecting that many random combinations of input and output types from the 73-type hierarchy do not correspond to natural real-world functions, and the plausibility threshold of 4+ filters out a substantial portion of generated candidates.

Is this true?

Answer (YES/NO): YES